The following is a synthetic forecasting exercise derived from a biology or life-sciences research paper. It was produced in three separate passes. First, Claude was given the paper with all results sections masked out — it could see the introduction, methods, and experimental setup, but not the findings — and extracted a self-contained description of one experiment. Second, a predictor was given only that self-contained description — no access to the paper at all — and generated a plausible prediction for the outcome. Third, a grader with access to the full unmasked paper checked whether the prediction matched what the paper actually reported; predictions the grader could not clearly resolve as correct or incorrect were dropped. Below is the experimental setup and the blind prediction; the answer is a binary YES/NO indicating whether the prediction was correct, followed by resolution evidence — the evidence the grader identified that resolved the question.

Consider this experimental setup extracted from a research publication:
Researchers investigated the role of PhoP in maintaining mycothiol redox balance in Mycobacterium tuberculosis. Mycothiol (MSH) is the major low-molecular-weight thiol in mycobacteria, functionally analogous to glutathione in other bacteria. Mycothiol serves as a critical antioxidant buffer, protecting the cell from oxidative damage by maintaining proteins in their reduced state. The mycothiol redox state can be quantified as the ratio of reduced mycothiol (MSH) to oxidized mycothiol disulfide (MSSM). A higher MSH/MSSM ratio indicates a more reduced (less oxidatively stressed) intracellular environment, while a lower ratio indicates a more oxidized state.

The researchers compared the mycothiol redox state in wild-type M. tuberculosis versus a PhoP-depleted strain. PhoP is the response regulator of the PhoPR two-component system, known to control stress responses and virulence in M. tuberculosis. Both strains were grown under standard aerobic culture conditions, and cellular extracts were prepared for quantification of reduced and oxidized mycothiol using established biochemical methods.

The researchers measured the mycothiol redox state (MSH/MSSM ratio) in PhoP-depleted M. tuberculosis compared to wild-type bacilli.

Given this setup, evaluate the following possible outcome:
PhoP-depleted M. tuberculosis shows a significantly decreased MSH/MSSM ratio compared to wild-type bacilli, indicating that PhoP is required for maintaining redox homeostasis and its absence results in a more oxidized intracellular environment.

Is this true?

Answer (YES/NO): NO